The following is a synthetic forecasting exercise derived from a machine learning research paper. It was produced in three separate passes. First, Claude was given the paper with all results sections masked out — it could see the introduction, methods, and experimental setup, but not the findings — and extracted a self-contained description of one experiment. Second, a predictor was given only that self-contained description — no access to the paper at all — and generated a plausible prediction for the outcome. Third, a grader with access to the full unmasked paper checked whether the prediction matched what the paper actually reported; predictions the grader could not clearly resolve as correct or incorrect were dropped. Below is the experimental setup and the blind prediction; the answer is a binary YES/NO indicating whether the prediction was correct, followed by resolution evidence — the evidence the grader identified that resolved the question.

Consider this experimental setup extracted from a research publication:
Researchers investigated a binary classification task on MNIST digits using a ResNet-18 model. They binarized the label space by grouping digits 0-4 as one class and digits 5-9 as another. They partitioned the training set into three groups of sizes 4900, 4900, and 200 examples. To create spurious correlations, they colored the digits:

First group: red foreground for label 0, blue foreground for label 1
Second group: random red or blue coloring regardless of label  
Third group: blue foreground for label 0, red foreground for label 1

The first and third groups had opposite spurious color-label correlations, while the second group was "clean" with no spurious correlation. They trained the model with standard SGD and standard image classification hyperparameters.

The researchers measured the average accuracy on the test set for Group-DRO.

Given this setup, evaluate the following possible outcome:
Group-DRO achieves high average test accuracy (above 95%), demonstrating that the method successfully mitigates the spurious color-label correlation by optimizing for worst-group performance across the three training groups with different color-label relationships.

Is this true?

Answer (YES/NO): YES